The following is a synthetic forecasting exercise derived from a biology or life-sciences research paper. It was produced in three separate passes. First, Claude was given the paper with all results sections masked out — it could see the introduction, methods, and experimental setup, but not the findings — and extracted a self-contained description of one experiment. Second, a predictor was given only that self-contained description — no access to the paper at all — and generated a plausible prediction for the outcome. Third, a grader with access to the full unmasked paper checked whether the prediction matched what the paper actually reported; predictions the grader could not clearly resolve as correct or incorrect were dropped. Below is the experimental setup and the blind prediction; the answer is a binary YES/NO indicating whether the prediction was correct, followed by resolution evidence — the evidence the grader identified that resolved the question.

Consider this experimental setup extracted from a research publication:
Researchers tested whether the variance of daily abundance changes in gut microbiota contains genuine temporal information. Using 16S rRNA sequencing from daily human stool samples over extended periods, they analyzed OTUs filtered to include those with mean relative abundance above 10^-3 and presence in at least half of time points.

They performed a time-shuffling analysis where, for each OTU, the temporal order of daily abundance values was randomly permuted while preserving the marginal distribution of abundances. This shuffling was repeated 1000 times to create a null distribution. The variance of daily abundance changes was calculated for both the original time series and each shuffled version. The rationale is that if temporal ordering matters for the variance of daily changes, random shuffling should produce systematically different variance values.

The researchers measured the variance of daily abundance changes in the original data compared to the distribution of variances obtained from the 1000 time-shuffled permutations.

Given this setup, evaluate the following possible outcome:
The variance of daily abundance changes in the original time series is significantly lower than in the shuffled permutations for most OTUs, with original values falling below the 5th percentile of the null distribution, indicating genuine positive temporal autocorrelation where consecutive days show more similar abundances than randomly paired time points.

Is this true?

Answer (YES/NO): YES